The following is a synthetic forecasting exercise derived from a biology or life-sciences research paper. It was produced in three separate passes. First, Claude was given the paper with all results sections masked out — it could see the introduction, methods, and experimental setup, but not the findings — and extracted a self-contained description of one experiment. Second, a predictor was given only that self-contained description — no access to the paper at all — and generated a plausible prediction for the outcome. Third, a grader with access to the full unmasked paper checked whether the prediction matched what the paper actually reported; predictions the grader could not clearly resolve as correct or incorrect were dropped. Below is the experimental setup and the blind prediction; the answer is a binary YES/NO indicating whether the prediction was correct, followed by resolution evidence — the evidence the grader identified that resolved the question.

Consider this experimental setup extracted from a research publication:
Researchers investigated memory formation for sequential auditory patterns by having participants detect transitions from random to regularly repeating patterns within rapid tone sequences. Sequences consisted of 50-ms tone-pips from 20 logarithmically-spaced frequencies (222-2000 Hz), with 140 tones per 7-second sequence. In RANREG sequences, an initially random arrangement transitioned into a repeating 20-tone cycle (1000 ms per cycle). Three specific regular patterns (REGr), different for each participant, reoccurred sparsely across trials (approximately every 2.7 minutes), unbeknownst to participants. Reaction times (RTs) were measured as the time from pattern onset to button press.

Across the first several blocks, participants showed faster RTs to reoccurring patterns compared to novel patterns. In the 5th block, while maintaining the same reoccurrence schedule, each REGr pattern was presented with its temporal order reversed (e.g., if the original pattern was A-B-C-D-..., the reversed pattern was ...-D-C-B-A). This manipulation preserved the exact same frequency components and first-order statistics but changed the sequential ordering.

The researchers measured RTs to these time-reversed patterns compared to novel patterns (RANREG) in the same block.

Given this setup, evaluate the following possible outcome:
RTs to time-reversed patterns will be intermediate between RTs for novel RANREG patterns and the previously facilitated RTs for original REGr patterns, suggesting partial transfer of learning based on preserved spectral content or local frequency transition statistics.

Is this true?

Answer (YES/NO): NO